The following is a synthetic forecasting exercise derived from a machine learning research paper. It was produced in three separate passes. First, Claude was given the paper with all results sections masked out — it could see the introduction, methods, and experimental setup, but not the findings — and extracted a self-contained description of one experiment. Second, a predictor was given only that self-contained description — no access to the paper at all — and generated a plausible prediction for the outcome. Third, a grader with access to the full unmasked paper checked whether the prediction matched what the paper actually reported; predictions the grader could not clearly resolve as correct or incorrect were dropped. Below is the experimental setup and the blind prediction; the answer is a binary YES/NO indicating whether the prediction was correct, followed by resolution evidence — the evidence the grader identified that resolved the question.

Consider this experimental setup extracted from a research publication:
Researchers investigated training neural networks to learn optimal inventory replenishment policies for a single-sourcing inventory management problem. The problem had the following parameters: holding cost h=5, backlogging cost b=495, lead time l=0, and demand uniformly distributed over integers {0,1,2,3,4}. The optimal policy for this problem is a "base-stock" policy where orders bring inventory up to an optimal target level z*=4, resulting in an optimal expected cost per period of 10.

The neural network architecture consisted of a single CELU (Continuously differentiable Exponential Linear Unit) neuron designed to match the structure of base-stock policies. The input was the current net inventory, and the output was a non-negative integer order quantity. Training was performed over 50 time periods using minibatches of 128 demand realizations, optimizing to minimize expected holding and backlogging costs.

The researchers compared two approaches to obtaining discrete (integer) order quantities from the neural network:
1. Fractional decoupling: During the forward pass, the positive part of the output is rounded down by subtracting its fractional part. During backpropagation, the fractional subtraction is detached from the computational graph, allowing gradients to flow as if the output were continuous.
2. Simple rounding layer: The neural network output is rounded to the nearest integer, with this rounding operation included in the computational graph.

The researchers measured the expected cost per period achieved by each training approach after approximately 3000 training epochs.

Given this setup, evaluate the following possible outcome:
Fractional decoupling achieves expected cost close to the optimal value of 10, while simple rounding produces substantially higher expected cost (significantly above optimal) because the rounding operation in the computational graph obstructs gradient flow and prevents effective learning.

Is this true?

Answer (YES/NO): YES